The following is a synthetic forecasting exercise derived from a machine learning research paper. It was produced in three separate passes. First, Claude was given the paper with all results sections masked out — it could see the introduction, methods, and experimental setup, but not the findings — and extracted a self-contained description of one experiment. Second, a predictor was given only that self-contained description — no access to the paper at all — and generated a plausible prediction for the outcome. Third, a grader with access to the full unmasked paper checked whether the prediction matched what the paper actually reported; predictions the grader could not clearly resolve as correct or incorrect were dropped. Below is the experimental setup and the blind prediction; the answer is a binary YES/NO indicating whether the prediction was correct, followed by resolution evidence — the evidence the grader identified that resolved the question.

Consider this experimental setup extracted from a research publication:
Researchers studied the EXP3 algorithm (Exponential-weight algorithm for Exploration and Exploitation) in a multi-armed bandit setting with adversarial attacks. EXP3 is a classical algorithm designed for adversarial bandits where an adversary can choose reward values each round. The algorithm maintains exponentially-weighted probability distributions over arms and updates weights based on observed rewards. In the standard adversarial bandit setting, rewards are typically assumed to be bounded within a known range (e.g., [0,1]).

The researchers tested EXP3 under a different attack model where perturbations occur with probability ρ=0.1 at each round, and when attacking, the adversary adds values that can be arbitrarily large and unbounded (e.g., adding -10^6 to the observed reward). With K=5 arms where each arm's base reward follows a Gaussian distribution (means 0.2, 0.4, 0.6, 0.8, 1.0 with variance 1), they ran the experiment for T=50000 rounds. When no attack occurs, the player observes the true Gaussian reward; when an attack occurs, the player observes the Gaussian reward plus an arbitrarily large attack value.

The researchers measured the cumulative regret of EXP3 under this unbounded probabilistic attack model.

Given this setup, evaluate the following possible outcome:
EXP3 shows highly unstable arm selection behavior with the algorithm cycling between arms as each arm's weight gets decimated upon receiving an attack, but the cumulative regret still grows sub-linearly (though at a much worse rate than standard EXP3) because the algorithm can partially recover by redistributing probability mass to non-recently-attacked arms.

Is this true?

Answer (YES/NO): NO